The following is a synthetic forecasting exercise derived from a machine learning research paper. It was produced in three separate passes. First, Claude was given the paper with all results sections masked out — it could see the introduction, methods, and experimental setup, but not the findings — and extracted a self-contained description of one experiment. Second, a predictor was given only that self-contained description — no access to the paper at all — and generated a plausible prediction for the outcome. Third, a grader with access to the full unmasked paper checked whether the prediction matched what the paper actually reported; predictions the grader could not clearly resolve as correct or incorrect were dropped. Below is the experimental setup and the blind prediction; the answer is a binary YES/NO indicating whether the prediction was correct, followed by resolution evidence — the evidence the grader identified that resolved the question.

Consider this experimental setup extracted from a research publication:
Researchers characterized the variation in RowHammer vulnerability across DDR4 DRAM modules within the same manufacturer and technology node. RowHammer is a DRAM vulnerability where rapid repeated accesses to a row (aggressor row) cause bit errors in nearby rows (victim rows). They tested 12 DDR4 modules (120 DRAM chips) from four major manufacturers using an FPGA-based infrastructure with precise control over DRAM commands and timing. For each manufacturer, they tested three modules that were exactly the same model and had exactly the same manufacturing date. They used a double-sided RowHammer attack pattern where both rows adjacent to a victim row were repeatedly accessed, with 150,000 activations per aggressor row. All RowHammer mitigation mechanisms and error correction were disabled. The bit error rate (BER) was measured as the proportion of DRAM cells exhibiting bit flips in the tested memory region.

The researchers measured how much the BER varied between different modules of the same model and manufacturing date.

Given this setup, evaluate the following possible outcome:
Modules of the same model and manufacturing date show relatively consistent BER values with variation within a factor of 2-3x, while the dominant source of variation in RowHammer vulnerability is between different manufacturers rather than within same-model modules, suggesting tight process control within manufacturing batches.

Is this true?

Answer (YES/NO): NO